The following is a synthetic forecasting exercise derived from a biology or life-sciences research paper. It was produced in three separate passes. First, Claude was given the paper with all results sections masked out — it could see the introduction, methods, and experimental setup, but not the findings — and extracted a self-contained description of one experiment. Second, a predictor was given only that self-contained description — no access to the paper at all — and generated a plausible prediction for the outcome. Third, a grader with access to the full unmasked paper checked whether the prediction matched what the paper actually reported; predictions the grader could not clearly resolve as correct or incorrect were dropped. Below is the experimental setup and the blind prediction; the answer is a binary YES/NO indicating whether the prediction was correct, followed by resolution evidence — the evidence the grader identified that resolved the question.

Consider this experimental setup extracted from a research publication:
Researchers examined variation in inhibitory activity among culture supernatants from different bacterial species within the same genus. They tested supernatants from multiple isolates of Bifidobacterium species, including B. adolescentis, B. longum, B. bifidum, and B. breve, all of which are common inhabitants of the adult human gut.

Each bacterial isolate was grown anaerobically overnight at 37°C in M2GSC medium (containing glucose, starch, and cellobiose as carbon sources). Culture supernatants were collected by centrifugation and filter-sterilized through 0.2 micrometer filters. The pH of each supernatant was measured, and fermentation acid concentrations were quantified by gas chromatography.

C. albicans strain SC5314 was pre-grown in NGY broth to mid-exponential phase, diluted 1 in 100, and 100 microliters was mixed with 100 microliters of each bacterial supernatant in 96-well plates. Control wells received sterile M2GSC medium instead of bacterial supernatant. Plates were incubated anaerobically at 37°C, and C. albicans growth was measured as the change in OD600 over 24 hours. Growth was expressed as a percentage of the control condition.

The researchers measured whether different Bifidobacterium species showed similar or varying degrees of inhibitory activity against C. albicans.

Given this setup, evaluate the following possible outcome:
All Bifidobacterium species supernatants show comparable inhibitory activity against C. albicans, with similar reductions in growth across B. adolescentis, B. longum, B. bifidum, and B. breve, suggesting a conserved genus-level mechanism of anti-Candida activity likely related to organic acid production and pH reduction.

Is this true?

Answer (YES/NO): NO